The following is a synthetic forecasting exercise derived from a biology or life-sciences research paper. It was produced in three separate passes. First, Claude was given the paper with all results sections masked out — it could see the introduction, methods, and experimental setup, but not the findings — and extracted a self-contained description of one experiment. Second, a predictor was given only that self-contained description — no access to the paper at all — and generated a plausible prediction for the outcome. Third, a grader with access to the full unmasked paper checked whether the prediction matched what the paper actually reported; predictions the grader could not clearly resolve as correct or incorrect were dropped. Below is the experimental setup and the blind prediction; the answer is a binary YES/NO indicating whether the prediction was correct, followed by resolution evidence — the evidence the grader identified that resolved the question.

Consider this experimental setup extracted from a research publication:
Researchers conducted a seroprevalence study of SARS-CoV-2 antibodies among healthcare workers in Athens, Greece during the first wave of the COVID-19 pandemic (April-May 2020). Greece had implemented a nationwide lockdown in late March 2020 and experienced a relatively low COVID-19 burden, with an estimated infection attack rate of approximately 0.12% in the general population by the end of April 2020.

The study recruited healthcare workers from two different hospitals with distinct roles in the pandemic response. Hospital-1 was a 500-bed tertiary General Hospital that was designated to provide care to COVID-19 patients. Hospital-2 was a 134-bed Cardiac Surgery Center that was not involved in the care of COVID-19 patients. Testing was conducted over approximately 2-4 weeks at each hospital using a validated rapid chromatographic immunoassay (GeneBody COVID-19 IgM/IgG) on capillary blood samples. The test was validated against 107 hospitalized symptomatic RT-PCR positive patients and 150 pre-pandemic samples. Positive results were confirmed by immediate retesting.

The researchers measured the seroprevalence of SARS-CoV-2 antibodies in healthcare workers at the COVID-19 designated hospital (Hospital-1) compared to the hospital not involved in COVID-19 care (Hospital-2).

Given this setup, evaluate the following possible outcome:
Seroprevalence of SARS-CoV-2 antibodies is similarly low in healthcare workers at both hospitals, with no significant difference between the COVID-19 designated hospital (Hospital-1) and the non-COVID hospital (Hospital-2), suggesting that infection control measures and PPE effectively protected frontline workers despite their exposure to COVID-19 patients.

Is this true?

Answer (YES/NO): YES